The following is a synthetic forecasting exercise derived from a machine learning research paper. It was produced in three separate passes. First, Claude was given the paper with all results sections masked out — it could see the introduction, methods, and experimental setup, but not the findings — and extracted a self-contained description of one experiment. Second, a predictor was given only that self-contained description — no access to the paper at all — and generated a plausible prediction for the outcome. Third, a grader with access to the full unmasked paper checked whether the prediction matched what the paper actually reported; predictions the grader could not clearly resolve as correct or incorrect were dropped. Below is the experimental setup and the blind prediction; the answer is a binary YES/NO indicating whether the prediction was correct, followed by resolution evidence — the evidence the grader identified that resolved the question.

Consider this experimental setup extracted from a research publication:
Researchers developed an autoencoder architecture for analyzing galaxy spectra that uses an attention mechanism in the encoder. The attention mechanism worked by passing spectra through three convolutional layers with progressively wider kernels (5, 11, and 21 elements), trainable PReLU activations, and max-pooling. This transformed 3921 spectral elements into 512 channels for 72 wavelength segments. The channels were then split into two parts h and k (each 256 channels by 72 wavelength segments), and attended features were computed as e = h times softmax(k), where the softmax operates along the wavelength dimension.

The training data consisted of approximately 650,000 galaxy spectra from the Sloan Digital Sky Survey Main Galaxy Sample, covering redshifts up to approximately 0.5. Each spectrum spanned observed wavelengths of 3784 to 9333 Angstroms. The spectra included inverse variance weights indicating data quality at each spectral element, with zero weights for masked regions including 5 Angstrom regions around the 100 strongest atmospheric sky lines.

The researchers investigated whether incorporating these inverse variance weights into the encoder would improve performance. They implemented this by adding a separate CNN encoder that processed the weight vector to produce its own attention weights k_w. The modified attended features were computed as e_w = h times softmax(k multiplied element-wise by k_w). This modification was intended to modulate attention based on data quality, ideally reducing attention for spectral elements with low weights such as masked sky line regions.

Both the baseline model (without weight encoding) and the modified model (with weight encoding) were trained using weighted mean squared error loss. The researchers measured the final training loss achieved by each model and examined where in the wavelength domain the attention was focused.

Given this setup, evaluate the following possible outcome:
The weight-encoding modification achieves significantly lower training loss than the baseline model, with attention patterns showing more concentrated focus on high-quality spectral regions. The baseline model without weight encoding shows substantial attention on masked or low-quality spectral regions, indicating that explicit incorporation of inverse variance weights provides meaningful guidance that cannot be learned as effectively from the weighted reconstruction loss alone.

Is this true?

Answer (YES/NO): NO